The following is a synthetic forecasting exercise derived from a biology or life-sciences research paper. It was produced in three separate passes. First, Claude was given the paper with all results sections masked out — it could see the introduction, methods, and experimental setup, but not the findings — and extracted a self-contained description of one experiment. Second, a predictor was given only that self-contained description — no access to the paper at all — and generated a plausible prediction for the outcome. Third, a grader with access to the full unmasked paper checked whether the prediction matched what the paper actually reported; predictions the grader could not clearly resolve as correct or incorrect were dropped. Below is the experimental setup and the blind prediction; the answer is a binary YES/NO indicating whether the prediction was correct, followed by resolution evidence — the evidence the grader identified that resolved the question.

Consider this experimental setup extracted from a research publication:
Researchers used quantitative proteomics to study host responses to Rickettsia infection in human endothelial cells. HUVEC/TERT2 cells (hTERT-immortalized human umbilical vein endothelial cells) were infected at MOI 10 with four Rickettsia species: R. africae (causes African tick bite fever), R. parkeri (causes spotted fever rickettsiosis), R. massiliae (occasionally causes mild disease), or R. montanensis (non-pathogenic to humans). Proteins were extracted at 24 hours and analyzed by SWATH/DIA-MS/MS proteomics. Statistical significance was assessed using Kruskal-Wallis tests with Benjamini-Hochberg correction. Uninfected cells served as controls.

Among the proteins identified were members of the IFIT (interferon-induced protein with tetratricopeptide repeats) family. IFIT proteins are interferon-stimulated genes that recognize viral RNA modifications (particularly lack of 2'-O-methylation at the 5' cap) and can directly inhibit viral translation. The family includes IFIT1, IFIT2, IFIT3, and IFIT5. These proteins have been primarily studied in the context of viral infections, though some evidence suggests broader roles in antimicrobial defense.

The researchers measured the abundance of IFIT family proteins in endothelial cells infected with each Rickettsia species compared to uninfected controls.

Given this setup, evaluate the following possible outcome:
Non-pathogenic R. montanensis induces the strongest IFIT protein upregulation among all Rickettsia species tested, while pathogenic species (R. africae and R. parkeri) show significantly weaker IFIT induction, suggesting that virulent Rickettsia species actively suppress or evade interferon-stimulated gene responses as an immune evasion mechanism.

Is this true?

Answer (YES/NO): NO